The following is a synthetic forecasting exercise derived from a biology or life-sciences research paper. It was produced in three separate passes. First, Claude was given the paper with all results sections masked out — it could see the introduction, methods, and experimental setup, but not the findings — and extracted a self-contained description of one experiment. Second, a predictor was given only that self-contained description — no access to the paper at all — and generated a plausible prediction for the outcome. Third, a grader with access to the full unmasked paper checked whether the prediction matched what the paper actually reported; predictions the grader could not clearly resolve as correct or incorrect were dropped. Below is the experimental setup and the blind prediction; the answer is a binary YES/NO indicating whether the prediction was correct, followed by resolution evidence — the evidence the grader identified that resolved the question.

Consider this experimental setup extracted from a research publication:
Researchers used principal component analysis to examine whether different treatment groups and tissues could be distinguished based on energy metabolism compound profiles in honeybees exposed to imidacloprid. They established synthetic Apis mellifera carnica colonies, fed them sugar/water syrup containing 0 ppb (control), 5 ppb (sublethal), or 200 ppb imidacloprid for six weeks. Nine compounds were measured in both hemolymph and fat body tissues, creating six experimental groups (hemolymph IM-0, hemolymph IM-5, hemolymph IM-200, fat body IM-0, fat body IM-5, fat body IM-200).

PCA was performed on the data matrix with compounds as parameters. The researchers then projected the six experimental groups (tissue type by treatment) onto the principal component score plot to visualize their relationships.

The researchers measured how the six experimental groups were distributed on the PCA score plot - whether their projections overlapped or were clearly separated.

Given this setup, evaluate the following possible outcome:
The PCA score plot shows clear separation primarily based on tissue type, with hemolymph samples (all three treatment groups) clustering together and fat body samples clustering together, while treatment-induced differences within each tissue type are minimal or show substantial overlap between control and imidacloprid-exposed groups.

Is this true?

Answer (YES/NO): NO